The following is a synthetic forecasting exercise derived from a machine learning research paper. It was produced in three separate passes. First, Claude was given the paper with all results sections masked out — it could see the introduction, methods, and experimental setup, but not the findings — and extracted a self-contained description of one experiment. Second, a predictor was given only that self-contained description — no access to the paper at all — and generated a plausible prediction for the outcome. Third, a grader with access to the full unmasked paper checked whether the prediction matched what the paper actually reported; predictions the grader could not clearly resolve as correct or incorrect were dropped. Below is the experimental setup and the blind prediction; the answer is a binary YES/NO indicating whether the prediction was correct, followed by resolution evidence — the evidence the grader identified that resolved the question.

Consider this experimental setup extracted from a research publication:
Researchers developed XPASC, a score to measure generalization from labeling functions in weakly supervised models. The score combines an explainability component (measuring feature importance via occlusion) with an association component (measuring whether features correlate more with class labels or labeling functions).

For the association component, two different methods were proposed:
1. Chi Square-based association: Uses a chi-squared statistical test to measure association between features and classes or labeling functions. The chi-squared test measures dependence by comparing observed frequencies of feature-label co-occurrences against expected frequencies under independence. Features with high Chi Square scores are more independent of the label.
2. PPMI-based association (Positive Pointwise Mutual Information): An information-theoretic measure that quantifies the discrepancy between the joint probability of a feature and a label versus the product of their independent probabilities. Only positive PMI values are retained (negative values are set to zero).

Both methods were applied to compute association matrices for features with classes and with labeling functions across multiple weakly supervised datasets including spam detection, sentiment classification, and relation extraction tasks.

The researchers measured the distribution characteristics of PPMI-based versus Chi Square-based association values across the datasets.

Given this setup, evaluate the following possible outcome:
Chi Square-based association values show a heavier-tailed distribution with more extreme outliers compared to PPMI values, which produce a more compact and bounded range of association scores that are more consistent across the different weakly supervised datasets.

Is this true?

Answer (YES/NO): NO